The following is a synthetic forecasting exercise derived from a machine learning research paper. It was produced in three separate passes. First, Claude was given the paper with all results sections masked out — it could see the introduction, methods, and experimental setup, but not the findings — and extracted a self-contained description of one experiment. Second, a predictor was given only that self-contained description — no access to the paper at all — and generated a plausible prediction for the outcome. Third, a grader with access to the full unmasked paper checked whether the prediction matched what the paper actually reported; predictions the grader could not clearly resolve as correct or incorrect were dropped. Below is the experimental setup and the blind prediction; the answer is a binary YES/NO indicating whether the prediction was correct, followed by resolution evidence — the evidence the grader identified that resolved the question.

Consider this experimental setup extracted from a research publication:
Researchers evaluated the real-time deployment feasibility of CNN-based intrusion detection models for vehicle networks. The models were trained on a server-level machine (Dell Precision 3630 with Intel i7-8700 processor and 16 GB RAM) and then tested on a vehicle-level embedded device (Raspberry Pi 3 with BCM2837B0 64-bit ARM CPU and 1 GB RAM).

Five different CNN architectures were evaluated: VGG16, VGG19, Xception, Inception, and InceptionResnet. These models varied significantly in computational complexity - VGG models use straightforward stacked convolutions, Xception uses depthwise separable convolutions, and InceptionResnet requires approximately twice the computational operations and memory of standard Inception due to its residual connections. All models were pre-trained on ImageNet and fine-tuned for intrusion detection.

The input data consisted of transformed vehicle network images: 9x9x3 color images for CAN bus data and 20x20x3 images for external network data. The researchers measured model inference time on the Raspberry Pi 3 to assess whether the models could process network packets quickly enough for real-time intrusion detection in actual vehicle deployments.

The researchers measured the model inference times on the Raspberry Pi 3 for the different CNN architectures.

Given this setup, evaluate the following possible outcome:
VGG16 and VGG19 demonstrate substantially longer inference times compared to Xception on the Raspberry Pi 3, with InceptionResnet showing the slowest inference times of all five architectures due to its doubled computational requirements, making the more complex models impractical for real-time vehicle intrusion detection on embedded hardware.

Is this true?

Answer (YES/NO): NO